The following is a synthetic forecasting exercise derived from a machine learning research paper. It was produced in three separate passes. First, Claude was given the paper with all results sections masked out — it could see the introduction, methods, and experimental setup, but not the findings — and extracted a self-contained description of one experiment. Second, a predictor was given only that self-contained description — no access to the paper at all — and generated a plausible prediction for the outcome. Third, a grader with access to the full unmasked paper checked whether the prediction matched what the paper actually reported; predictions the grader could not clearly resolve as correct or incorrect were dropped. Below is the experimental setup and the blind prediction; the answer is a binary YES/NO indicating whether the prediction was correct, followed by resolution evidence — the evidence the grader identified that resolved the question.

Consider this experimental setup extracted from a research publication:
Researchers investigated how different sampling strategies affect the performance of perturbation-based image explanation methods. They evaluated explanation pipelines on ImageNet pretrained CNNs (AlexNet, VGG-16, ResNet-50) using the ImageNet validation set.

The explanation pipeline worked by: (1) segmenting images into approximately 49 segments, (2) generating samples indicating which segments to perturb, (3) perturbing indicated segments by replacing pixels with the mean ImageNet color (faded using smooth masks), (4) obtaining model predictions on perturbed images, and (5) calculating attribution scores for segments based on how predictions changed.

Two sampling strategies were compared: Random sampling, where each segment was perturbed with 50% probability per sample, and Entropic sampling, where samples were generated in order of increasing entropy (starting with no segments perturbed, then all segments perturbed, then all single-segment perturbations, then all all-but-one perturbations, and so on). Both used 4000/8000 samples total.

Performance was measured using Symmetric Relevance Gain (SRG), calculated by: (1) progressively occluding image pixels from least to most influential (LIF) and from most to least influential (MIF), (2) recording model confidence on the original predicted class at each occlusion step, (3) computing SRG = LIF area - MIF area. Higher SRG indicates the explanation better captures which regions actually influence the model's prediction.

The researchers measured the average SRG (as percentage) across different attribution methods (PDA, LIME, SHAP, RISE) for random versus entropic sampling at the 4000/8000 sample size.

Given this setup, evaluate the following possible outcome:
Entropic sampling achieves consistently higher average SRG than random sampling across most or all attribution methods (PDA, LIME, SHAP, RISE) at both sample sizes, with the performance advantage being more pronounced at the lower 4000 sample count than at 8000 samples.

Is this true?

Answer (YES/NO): NO